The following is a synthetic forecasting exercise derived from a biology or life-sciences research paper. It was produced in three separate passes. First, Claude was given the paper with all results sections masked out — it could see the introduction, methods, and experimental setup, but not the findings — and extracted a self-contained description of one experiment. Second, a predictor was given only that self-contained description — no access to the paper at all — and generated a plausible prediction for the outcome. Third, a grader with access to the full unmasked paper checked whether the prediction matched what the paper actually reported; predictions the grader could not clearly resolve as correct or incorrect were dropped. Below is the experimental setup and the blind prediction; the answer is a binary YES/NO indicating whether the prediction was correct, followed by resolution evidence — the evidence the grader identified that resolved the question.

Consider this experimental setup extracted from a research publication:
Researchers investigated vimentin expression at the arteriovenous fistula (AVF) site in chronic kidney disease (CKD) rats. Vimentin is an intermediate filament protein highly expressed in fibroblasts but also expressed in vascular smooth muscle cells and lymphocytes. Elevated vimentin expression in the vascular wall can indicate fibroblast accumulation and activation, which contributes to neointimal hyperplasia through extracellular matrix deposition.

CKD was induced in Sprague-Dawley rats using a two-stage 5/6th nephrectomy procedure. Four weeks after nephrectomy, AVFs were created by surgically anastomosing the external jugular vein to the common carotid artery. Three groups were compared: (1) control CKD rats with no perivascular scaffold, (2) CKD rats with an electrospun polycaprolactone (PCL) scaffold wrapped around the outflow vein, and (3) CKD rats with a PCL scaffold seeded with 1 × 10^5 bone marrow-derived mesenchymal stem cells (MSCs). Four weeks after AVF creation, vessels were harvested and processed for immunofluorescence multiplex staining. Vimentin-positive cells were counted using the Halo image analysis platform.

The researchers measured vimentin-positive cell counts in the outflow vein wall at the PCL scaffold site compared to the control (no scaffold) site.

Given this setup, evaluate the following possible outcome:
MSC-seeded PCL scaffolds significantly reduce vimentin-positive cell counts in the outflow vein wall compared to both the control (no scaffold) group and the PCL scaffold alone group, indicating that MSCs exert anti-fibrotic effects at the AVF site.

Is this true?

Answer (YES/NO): NO